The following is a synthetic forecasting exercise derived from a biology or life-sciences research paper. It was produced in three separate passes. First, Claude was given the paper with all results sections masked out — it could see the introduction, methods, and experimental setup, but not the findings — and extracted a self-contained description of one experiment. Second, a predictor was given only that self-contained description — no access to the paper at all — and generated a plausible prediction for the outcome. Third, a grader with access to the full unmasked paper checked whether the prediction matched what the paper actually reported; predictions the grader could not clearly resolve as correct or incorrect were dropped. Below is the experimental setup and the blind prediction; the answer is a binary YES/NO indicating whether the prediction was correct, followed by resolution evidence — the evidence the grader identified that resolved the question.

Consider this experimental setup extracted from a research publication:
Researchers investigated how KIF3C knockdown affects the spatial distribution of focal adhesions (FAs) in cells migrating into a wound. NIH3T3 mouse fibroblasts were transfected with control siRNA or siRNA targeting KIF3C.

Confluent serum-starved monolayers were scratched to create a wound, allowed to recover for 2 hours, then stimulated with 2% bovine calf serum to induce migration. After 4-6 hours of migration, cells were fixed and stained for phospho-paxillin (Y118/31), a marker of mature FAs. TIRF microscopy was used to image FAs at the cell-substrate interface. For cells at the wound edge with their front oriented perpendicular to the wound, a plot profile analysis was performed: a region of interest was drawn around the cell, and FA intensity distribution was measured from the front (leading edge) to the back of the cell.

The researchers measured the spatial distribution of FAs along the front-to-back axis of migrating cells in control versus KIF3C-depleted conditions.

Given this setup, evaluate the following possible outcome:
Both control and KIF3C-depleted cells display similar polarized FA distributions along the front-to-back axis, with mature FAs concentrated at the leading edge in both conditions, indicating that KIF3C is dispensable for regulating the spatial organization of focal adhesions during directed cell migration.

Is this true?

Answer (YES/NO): NO